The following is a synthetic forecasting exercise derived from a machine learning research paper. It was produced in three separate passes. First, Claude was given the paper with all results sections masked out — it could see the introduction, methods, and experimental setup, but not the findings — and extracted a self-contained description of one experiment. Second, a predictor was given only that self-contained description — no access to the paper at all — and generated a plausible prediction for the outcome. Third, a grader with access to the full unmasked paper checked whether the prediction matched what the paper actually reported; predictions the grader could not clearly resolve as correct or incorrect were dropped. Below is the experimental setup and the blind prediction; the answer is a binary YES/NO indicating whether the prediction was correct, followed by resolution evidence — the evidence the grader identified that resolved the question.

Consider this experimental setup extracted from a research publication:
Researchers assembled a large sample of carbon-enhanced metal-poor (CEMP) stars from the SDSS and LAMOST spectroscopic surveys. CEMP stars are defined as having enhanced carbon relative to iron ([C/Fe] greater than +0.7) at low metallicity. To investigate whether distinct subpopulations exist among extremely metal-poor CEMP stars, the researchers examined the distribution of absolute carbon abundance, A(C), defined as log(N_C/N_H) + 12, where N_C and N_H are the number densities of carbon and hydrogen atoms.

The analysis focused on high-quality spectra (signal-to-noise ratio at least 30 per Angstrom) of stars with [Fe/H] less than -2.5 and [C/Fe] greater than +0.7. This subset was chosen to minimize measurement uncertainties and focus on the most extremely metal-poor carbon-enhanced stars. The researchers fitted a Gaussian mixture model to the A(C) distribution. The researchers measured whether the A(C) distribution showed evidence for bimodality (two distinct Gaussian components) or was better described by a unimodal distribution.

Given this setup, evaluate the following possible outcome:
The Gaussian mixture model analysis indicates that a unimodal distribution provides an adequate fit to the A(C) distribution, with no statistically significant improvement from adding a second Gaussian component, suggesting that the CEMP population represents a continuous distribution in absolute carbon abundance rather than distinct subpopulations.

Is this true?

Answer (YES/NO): NO